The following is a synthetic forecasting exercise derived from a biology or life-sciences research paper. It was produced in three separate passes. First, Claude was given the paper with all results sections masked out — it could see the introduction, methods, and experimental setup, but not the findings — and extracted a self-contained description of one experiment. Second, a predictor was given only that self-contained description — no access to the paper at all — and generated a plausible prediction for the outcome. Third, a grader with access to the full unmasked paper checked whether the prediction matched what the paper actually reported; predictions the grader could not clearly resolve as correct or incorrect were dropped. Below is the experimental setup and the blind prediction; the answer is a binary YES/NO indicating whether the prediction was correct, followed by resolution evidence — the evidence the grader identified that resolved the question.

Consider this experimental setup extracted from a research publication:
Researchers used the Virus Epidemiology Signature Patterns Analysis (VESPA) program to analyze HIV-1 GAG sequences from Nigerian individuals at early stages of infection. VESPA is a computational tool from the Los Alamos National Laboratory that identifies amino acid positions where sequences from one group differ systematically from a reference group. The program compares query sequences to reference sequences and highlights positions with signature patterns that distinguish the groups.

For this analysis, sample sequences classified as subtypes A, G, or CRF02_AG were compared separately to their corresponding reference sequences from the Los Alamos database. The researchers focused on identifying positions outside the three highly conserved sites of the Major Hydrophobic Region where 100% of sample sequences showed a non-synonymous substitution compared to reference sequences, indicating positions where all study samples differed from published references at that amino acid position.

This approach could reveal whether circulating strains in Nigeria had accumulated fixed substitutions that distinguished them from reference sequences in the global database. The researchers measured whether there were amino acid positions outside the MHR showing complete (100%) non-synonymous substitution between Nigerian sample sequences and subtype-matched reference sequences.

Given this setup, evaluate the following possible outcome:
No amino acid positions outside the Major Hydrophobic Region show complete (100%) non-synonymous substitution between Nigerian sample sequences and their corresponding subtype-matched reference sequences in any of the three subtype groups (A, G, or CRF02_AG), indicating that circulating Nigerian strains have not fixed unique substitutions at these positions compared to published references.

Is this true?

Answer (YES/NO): NO